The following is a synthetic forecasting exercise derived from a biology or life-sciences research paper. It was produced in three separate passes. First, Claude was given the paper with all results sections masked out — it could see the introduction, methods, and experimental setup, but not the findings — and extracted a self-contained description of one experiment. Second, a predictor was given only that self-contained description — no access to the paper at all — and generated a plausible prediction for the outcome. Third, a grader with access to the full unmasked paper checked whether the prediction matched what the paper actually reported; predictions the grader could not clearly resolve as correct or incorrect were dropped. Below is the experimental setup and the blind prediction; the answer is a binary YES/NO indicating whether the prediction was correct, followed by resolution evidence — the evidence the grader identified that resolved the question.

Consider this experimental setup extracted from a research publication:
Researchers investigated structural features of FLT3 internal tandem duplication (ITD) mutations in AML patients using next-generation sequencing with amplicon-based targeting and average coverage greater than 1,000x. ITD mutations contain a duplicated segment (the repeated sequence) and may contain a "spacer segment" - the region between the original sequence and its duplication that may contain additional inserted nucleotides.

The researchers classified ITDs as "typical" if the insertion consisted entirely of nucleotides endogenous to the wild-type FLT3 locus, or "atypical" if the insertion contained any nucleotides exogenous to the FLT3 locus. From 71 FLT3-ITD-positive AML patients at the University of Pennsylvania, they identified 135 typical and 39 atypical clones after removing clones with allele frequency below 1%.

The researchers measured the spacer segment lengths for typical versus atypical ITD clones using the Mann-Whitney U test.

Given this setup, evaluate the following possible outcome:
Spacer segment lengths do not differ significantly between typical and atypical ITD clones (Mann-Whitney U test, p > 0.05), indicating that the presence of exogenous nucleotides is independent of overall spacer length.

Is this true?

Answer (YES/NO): NO